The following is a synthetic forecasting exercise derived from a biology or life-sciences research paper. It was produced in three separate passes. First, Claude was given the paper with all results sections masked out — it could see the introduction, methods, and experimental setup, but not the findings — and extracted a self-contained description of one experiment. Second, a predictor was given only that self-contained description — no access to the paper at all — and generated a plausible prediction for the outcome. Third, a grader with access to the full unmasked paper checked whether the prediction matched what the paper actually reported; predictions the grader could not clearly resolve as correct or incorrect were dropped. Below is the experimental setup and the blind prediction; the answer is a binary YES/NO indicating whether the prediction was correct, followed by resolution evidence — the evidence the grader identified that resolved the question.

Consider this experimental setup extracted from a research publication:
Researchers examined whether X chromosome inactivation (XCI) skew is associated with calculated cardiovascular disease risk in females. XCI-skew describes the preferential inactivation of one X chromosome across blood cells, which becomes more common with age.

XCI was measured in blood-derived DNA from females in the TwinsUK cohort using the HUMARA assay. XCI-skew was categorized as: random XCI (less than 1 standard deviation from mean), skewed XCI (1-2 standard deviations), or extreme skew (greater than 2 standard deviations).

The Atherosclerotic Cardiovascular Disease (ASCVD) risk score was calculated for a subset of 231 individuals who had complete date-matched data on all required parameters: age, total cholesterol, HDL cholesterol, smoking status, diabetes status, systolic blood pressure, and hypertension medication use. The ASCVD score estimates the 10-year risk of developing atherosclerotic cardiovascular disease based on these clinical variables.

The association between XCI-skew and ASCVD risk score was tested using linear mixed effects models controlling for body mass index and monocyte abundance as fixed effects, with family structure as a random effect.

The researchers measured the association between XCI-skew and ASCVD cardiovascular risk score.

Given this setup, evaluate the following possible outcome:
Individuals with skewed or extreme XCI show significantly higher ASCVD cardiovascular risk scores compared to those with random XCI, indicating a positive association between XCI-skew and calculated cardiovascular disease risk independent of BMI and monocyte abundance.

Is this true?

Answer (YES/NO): YES